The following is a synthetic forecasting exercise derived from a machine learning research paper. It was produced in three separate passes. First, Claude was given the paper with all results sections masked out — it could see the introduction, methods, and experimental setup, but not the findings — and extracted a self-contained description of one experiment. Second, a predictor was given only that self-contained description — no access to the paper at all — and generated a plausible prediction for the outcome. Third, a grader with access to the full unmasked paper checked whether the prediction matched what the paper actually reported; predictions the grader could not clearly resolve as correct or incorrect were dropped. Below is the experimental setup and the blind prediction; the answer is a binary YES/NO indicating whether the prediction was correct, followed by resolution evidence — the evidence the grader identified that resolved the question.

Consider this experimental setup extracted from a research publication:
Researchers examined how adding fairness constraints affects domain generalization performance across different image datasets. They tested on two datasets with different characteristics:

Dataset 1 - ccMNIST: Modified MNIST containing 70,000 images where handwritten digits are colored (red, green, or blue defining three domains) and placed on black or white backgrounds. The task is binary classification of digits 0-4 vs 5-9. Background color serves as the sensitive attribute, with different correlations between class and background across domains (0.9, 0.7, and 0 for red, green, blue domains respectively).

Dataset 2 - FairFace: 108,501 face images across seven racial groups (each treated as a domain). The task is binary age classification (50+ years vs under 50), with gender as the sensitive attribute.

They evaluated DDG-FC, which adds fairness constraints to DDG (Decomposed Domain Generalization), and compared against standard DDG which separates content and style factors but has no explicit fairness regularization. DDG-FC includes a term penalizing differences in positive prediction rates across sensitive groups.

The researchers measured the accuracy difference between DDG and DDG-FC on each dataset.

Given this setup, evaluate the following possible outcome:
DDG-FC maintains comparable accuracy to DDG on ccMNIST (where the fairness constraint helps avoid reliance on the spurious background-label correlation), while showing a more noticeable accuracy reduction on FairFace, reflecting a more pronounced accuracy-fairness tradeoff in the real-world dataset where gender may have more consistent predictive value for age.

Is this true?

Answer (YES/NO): NO